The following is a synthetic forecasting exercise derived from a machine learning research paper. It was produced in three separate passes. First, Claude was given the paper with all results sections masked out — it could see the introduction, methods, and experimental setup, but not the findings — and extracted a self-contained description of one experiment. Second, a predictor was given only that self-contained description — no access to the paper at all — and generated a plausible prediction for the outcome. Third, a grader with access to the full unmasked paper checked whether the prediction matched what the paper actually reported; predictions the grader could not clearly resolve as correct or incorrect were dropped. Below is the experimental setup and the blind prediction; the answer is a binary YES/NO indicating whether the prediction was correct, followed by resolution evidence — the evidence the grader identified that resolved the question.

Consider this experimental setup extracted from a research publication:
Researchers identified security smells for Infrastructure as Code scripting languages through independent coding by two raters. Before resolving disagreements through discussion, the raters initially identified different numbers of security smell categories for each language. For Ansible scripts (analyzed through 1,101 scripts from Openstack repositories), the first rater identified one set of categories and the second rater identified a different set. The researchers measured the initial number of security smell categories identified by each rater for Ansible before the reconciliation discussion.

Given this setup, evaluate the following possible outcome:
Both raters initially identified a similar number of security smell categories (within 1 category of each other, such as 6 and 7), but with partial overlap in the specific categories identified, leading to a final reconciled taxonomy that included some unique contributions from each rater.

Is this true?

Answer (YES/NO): NO